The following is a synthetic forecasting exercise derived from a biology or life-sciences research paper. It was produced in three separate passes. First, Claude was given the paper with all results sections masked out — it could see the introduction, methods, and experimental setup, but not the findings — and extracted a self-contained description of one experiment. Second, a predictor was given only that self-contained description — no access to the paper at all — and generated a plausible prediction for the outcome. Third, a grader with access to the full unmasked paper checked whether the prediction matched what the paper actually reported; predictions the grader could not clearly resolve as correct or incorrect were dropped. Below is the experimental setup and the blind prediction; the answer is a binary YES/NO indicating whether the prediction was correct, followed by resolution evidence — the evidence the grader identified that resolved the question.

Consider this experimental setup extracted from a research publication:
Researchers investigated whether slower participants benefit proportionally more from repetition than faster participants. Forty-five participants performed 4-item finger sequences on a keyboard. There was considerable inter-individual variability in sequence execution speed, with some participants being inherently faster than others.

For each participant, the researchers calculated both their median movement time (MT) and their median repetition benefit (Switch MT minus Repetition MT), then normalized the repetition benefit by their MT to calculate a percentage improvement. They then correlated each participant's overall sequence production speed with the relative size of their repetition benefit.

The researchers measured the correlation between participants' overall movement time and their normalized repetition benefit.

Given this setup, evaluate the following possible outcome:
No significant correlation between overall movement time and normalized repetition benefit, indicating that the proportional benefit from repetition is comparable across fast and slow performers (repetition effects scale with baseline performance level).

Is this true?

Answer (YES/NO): YES